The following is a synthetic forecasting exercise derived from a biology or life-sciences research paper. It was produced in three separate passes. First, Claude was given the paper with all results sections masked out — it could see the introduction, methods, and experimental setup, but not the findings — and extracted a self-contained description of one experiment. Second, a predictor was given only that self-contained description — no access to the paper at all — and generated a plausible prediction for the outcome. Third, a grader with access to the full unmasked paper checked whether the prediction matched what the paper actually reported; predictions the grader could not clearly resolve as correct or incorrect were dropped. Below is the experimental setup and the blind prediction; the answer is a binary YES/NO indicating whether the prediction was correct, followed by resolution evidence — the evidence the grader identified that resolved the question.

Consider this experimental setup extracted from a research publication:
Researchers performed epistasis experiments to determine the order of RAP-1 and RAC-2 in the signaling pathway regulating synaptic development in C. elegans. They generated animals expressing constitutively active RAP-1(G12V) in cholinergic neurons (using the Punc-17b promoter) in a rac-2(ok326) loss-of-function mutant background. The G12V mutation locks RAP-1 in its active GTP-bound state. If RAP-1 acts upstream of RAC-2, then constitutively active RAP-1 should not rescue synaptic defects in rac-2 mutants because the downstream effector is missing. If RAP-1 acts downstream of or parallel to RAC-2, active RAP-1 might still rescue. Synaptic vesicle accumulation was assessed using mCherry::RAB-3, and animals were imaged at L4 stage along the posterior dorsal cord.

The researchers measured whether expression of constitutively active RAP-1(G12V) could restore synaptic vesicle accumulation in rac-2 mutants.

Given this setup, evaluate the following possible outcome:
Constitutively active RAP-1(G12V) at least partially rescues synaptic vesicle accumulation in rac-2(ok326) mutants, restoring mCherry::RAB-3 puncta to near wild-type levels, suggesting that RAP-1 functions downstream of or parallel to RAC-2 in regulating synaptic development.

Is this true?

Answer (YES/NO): NO